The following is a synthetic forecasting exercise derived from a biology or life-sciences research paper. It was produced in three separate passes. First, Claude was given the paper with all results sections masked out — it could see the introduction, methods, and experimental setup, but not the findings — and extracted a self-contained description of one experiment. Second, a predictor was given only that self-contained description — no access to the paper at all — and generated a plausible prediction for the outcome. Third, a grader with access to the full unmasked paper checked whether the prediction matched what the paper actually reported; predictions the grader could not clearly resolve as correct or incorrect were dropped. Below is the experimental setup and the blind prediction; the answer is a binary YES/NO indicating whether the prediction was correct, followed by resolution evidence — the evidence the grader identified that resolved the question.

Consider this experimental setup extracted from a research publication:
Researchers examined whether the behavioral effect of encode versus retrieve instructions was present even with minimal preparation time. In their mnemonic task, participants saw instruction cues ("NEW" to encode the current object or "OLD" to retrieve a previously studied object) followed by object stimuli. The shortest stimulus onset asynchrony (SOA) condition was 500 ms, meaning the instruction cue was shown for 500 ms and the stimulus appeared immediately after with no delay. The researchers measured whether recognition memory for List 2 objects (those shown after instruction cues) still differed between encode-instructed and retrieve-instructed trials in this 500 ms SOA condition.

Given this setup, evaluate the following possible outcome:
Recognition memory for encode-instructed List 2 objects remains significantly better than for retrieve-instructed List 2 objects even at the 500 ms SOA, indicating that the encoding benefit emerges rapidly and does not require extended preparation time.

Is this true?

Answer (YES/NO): YES